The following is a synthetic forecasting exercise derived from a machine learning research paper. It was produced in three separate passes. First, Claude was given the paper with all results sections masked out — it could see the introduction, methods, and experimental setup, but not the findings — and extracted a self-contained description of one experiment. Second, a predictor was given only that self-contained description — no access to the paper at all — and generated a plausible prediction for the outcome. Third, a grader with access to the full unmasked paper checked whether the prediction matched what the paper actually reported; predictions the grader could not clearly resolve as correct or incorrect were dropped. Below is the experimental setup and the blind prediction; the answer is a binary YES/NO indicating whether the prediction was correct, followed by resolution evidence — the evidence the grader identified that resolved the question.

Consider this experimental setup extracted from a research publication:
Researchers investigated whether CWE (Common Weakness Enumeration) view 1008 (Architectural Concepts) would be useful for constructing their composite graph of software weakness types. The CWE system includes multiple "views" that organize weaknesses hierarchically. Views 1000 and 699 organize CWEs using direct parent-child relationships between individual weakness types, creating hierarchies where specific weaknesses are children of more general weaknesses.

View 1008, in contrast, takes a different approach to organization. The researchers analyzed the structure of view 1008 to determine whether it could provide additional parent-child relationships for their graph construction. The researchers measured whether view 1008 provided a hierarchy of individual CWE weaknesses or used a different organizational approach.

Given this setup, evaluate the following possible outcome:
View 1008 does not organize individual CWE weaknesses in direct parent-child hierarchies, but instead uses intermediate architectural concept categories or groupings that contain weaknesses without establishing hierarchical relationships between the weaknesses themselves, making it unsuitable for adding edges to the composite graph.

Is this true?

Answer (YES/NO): YES